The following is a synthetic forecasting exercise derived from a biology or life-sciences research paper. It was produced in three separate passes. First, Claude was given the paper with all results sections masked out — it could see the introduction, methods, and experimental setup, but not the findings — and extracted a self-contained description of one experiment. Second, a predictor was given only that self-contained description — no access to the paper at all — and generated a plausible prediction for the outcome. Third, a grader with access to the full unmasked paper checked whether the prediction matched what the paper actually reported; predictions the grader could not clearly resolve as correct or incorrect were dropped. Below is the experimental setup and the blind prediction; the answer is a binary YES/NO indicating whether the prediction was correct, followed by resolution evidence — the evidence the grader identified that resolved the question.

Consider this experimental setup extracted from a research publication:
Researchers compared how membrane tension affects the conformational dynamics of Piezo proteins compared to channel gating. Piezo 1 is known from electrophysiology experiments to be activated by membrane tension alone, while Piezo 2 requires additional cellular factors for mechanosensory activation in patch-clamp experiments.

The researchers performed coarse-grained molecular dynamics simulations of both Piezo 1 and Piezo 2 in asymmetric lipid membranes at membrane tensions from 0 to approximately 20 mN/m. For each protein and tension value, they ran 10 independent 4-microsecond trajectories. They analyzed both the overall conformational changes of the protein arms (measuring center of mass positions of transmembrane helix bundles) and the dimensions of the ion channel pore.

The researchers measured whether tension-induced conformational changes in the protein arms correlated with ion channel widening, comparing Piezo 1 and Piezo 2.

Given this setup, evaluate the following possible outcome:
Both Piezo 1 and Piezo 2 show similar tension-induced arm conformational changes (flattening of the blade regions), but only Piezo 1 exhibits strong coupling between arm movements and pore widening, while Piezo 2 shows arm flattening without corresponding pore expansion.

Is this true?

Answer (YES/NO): YES